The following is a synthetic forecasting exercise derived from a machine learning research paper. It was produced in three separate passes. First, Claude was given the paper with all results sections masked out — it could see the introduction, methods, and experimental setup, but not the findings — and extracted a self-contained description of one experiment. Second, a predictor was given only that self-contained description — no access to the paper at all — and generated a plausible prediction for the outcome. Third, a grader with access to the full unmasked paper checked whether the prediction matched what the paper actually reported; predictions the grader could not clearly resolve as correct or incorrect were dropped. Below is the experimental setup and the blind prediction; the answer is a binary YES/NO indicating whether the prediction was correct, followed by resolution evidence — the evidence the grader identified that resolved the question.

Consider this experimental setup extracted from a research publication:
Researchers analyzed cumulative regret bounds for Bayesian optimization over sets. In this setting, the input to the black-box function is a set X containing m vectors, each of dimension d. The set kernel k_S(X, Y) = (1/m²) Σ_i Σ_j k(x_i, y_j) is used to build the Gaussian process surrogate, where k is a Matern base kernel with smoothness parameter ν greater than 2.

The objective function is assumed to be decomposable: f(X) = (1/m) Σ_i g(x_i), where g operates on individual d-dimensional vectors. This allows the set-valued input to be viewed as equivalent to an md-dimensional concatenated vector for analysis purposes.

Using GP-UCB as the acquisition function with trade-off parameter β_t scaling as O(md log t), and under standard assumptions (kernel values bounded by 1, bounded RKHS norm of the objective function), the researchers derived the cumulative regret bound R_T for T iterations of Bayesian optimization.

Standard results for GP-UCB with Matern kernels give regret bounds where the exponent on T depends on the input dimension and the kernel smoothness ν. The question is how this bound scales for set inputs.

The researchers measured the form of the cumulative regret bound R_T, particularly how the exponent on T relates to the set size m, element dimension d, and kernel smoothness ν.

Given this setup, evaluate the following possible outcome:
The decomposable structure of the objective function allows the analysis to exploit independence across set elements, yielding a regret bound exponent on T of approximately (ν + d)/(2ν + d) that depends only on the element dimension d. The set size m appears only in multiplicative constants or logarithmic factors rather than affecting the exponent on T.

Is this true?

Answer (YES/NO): NO